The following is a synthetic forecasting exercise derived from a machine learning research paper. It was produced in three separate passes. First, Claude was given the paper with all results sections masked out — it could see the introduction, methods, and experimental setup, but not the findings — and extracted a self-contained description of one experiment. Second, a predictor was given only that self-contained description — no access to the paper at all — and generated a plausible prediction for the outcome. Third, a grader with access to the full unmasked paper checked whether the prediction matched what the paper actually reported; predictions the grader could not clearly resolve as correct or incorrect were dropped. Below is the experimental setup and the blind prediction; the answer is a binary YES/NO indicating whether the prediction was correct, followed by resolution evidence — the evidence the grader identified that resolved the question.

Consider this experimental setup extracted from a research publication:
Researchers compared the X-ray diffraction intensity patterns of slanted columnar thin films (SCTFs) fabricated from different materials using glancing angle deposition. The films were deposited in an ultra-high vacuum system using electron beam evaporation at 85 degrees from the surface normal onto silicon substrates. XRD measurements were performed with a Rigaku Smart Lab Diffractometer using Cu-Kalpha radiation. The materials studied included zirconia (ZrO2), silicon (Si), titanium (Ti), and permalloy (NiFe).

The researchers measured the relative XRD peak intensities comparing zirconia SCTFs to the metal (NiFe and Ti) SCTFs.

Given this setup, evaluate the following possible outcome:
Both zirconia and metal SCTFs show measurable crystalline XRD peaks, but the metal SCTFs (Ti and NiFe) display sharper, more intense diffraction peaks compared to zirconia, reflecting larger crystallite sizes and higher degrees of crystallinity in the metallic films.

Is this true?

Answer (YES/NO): NO